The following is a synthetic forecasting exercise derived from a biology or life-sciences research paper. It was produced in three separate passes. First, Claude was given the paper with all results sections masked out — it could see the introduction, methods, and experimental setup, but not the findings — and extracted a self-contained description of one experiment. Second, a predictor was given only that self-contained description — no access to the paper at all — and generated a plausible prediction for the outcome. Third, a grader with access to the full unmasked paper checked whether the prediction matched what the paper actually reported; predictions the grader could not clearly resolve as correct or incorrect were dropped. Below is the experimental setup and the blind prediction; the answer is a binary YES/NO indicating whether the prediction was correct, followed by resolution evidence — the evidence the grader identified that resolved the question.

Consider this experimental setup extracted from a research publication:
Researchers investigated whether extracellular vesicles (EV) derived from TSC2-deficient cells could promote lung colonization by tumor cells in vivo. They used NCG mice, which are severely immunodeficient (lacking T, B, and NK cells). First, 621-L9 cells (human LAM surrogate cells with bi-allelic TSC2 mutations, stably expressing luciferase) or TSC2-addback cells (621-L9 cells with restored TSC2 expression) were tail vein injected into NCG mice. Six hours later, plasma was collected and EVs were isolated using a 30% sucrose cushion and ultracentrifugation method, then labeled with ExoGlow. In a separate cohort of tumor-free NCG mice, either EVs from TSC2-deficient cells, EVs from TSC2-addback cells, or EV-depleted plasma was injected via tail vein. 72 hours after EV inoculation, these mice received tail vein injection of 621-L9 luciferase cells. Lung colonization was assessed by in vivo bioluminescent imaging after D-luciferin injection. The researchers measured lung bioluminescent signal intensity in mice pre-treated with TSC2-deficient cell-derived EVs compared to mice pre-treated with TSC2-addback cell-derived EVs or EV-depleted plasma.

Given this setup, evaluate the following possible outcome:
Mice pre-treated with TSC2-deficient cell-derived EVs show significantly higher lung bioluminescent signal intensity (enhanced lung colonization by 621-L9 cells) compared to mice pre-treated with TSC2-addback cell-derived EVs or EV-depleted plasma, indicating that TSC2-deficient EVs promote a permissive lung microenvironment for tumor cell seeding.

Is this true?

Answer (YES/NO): YES